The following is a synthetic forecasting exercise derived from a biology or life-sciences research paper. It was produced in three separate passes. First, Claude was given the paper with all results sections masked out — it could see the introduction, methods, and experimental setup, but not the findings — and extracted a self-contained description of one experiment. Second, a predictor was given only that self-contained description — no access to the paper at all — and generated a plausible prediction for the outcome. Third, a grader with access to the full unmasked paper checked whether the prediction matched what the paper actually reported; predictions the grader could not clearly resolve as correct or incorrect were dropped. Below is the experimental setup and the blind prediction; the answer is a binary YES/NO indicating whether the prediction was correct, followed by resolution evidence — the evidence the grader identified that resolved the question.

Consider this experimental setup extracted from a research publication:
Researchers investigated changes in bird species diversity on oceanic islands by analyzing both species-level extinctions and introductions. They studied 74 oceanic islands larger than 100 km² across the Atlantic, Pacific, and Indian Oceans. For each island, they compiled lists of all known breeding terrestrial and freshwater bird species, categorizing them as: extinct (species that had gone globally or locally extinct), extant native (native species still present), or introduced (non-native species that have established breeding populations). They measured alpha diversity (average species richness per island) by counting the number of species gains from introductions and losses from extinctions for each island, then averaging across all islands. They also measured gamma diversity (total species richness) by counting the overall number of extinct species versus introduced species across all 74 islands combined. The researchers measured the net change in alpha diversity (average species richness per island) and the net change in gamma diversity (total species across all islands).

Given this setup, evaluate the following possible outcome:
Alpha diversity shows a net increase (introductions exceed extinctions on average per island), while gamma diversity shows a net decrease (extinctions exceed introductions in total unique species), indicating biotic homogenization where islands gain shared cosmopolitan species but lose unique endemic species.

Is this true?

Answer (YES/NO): YES